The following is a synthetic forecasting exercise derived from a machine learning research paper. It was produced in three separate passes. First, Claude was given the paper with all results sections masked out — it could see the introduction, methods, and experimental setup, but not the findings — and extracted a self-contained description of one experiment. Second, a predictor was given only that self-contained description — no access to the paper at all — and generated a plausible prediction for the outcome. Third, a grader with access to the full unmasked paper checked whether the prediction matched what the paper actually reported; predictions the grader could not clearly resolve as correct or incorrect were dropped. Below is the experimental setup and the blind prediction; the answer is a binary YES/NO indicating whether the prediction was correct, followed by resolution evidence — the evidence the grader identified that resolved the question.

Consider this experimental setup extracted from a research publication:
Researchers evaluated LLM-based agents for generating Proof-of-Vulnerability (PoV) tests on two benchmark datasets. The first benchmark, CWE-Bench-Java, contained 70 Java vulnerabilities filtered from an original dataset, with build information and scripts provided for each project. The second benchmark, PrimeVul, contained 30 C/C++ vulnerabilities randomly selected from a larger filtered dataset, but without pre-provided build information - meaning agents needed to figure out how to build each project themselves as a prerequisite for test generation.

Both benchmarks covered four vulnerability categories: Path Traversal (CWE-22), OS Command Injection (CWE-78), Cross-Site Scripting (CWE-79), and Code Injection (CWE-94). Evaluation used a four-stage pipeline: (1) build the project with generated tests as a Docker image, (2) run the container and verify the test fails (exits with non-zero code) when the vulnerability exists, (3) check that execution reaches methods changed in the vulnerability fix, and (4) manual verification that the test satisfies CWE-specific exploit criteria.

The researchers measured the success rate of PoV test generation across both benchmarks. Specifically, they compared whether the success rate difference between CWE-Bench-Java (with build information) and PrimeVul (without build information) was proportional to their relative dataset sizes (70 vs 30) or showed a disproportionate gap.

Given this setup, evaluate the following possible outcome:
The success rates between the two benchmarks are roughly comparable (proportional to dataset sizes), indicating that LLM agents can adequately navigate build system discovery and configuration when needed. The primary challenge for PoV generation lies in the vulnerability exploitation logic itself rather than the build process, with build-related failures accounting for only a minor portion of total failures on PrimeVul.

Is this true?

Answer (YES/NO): NO